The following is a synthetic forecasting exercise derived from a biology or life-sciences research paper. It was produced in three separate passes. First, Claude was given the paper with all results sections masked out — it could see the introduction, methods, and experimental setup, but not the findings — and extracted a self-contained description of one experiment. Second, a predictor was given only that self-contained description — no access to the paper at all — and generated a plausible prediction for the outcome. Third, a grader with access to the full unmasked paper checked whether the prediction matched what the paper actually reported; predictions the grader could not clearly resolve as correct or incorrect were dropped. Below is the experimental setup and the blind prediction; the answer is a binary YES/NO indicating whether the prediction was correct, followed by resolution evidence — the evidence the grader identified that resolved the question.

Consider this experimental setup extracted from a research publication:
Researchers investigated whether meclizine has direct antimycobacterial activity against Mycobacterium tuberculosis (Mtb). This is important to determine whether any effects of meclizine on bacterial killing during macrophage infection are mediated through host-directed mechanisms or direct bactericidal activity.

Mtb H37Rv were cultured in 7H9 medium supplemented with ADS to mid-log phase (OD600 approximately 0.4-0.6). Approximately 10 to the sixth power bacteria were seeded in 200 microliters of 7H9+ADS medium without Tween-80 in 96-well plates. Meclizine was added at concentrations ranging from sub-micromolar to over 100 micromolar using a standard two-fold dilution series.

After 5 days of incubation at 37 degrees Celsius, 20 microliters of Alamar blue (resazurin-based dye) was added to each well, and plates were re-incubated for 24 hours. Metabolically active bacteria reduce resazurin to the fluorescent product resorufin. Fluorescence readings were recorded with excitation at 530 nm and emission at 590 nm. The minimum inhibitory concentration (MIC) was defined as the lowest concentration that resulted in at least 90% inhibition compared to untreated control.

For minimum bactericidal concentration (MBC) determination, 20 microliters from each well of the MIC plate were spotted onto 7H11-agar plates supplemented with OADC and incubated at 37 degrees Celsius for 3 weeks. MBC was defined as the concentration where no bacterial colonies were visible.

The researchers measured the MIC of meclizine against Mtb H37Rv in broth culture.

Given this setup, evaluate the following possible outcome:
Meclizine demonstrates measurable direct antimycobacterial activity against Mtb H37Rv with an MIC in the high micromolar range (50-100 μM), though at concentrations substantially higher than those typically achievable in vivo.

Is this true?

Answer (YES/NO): NO